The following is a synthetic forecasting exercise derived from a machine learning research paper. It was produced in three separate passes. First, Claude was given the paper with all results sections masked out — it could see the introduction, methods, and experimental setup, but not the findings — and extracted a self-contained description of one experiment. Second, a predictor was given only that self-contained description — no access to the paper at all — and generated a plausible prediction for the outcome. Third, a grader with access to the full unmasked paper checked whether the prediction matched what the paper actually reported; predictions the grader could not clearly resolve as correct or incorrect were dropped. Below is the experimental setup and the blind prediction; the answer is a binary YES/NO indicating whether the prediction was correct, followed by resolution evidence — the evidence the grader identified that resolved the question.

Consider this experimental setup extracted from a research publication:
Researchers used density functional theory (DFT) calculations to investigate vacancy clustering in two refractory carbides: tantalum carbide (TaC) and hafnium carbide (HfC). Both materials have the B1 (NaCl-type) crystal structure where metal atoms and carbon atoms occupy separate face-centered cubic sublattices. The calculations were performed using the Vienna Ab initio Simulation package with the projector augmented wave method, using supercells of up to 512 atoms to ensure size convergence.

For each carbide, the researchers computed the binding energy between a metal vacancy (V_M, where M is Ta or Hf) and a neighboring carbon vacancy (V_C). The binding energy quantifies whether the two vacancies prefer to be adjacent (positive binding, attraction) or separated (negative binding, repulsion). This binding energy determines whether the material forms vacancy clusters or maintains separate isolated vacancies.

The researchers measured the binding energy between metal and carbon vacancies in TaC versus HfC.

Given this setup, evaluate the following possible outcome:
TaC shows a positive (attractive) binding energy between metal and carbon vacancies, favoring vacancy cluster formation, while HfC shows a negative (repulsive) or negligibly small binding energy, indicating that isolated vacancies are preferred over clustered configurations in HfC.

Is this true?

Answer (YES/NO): NO